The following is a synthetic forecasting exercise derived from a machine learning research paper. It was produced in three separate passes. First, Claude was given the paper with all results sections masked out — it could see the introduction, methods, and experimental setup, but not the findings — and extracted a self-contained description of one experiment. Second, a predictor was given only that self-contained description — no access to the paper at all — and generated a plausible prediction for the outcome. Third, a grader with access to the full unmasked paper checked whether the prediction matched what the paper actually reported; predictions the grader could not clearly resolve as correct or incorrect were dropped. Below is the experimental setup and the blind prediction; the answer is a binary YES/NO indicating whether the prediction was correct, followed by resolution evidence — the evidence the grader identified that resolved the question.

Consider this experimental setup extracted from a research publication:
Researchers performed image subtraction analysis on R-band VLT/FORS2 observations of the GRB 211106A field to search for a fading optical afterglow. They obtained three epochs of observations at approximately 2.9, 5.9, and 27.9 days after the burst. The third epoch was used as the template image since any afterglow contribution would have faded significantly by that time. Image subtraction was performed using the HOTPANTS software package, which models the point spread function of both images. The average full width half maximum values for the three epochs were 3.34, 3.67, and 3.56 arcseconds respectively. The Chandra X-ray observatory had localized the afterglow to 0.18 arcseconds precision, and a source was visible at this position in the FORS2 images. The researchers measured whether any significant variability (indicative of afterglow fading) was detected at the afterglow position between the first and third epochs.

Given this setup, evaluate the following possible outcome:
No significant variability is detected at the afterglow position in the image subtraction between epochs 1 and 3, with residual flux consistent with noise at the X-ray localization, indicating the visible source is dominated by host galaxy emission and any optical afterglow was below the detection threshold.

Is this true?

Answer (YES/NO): YES